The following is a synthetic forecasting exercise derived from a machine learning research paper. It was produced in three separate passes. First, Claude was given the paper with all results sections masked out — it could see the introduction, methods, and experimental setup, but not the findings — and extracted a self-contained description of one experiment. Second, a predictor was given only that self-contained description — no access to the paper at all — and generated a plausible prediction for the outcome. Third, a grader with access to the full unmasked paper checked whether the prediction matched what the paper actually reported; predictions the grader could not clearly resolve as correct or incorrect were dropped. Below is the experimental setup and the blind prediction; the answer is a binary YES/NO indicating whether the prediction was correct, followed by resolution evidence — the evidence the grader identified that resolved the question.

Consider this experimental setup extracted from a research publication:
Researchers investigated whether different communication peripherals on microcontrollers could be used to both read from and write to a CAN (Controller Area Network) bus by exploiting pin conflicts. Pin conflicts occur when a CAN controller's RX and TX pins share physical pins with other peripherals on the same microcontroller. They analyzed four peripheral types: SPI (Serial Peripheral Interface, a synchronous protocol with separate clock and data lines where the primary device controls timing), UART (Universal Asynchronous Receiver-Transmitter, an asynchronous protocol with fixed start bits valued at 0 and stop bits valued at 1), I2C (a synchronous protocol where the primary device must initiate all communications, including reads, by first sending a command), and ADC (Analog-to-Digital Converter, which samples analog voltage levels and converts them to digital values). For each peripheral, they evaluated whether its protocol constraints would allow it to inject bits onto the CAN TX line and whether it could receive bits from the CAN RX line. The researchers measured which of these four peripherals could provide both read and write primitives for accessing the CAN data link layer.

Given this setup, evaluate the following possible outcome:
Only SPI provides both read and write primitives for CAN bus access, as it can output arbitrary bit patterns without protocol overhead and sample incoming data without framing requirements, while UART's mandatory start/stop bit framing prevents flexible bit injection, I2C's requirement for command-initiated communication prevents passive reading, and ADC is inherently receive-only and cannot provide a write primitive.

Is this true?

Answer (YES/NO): NO